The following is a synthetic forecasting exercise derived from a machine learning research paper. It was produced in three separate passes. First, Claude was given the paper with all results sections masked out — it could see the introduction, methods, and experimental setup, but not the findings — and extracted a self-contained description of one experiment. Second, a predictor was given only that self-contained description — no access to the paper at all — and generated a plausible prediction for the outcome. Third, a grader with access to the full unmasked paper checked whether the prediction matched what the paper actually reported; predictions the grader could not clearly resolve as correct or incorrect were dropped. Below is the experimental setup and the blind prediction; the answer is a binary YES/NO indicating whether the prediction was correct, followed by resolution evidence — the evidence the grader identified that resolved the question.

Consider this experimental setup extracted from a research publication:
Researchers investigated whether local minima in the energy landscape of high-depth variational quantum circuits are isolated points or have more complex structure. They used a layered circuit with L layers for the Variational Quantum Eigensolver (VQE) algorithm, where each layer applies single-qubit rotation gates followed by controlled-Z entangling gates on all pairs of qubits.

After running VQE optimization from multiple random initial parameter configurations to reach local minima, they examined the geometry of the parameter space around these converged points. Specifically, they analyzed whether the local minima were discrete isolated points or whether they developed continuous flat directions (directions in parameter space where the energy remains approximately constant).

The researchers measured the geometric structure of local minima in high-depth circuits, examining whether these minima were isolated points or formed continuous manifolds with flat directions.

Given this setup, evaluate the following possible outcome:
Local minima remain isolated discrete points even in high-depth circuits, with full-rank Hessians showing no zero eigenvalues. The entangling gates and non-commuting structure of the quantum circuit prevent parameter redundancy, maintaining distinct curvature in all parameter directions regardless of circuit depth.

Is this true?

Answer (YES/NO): NO